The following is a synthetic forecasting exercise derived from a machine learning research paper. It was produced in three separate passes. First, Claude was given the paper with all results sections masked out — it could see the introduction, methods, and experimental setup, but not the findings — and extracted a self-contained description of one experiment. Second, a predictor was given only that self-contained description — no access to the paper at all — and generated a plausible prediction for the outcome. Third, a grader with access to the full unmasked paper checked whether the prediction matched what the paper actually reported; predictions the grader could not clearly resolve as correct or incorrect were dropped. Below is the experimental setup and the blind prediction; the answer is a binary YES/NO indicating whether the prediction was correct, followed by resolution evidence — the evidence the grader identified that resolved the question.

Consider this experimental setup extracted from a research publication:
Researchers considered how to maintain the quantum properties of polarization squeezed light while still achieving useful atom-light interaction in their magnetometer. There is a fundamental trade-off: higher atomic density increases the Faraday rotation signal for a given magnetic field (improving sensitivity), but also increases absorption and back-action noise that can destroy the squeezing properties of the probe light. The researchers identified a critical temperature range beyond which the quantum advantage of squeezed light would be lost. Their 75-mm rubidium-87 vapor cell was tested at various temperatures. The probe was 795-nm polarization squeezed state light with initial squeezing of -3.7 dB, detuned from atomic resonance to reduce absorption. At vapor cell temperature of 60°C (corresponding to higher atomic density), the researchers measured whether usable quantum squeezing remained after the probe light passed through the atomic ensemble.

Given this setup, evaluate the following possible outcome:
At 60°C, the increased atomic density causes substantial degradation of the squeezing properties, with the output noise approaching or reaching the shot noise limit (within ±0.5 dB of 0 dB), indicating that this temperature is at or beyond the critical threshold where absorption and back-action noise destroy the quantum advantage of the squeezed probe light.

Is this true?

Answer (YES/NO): YES